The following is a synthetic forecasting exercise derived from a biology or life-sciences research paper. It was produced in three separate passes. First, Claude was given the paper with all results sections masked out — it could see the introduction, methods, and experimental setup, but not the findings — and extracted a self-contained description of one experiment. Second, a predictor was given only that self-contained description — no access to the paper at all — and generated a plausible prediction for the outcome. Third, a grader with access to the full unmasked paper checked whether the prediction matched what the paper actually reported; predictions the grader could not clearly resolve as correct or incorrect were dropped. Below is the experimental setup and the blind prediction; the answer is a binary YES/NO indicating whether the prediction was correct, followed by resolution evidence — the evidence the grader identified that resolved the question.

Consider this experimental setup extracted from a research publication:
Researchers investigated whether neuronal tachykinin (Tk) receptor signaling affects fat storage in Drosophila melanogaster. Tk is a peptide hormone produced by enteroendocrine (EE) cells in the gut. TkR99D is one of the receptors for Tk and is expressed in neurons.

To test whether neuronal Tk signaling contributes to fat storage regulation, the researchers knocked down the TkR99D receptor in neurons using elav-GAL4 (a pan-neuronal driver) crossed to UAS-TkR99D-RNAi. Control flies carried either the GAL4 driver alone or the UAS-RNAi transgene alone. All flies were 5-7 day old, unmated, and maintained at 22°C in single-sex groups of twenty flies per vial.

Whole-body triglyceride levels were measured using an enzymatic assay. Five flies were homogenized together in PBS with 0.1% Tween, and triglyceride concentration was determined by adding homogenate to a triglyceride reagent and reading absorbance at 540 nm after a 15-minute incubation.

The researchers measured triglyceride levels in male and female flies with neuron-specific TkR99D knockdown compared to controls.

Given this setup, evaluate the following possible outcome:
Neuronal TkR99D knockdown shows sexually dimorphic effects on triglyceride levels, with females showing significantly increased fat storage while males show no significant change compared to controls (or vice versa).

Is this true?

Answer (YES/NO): NO